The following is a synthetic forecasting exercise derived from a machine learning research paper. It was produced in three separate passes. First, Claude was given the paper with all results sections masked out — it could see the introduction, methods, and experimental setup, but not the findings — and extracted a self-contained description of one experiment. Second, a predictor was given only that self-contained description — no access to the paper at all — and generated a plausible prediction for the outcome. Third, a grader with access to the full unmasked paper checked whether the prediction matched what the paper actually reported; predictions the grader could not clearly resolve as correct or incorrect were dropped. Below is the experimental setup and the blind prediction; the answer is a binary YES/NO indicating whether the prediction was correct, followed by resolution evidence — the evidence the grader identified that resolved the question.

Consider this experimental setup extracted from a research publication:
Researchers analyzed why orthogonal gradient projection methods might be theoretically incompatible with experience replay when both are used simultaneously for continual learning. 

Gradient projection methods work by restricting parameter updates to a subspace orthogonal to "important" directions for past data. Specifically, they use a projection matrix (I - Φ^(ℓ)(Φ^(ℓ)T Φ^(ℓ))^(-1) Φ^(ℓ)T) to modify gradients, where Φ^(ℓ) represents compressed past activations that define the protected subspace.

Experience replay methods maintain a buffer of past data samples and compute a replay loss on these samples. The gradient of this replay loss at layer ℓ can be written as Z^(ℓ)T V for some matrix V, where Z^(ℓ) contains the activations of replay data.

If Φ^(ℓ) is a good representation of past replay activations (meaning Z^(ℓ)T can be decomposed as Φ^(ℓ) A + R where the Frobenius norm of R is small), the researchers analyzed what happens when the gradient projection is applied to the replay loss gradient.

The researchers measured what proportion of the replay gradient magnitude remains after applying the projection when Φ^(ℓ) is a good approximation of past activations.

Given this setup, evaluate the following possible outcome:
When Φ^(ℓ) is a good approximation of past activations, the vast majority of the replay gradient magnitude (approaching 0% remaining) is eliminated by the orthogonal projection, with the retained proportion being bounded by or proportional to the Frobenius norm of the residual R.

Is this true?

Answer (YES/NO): YES